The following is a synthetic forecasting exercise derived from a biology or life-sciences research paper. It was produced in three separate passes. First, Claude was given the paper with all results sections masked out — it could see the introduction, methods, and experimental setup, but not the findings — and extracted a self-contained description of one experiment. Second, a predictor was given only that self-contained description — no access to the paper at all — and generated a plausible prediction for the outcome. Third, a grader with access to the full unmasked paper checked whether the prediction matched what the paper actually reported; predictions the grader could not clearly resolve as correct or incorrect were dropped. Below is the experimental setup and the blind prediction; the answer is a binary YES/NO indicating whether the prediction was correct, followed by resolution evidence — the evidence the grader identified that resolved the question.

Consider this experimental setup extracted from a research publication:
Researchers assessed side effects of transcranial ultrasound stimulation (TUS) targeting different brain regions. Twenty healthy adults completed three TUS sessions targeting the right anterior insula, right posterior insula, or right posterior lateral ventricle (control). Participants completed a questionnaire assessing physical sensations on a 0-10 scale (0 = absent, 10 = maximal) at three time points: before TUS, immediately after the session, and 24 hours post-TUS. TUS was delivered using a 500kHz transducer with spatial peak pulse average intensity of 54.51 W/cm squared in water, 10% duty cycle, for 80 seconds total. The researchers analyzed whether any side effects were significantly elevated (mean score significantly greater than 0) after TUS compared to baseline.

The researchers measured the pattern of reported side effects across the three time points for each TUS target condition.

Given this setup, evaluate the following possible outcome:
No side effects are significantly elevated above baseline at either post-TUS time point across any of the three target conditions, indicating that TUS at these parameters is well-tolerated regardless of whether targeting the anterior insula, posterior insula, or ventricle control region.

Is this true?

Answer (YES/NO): YES